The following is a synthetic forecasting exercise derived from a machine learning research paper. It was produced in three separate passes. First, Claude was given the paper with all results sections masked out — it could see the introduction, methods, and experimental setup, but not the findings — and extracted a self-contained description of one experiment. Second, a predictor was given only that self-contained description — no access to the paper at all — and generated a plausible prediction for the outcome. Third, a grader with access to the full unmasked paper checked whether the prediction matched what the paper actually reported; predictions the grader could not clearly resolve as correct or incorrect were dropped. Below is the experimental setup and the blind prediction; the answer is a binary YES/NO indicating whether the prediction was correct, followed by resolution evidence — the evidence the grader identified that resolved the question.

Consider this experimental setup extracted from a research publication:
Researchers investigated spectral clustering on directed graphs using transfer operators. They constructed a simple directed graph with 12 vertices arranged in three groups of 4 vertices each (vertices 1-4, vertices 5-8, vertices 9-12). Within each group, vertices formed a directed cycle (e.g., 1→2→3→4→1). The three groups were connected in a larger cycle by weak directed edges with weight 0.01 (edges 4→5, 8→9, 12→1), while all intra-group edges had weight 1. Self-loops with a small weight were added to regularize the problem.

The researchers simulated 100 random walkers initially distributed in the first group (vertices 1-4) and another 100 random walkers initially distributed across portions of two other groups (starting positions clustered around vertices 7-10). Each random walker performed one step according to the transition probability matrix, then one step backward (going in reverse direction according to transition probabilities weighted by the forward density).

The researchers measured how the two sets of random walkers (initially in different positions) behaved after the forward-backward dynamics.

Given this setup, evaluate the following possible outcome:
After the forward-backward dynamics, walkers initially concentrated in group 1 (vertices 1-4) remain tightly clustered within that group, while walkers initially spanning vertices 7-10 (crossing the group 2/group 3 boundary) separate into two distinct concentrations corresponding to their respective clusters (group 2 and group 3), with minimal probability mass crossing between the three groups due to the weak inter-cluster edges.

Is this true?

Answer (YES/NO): NO